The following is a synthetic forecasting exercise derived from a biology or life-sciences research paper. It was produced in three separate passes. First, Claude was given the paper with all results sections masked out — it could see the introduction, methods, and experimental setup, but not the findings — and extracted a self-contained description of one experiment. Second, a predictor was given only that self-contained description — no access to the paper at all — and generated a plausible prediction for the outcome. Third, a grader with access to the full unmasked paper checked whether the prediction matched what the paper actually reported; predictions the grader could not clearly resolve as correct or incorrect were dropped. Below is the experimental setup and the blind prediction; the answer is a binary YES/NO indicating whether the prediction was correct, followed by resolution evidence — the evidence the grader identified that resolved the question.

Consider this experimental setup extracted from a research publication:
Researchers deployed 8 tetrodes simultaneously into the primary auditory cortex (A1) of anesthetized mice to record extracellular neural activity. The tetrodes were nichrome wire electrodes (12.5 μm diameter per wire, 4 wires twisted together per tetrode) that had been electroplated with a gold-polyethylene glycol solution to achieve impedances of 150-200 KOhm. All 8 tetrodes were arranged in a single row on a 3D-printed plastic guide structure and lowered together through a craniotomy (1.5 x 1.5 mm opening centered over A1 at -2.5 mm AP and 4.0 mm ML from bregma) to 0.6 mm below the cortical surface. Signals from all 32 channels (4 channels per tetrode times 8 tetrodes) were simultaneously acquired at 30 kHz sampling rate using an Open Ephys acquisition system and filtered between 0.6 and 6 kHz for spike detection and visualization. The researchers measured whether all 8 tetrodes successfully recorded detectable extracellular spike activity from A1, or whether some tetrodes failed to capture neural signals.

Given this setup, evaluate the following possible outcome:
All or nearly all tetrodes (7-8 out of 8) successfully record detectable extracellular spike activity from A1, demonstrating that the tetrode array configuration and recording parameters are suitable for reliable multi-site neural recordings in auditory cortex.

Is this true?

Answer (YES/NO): NO